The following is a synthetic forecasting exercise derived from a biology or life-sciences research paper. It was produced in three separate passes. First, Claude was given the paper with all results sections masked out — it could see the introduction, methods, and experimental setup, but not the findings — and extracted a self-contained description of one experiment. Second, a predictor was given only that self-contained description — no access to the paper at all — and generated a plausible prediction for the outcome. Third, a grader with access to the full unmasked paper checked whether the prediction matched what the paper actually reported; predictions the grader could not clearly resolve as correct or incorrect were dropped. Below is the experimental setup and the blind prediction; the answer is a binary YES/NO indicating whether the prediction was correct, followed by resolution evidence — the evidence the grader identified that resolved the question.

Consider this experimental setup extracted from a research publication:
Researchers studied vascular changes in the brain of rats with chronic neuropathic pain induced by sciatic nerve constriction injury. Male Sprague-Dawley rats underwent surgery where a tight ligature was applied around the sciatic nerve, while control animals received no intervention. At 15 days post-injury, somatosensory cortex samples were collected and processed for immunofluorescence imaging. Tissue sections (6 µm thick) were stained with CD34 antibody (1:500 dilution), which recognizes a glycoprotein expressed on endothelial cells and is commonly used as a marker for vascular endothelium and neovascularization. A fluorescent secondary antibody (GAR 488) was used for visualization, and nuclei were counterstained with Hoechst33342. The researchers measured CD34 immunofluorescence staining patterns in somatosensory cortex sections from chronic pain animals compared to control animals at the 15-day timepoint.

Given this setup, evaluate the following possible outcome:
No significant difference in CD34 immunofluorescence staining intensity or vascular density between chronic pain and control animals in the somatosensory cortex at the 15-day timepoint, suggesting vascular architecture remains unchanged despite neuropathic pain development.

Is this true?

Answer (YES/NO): NO